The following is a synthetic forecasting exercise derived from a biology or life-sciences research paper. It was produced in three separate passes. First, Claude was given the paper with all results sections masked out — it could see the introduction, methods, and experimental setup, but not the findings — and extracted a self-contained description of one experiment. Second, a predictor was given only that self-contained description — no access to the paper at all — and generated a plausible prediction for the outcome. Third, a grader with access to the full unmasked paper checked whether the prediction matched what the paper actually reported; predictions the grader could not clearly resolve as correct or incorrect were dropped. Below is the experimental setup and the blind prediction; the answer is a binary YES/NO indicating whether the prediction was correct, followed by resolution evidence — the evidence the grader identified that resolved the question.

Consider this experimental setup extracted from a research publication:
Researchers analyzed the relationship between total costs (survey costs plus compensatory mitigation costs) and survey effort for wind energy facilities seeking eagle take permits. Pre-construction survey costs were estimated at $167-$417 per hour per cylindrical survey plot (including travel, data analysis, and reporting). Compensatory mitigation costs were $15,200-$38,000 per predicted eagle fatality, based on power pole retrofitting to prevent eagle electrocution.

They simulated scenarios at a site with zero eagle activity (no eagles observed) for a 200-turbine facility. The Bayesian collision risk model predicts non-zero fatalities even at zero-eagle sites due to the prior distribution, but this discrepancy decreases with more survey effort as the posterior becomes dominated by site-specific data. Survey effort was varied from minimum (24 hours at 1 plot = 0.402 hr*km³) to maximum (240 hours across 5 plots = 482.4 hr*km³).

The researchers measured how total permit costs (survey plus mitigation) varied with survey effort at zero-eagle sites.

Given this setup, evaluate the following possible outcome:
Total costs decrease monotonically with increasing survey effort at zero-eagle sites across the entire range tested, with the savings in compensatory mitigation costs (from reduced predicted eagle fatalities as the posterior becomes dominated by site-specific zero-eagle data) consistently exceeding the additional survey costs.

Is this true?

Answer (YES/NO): NO